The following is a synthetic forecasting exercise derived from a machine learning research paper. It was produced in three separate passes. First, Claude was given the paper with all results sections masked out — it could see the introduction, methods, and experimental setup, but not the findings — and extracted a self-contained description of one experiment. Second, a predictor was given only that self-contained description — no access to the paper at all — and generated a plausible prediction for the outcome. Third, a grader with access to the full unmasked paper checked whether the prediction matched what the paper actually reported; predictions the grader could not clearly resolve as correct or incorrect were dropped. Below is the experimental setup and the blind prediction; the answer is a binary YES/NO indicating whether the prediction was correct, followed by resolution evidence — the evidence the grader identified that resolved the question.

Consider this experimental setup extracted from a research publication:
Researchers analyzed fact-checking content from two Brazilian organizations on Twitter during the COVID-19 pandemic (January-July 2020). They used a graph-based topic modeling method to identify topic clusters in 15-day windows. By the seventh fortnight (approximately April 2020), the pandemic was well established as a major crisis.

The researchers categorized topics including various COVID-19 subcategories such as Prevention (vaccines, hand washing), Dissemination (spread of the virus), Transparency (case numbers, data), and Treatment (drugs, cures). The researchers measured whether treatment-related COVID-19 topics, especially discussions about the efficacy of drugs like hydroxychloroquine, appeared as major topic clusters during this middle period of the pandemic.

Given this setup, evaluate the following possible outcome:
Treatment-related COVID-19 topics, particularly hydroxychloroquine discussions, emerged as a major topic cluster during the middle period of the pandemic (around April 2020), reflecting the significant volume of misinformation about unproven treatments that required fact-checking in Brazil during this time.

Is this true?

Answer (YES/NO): YES